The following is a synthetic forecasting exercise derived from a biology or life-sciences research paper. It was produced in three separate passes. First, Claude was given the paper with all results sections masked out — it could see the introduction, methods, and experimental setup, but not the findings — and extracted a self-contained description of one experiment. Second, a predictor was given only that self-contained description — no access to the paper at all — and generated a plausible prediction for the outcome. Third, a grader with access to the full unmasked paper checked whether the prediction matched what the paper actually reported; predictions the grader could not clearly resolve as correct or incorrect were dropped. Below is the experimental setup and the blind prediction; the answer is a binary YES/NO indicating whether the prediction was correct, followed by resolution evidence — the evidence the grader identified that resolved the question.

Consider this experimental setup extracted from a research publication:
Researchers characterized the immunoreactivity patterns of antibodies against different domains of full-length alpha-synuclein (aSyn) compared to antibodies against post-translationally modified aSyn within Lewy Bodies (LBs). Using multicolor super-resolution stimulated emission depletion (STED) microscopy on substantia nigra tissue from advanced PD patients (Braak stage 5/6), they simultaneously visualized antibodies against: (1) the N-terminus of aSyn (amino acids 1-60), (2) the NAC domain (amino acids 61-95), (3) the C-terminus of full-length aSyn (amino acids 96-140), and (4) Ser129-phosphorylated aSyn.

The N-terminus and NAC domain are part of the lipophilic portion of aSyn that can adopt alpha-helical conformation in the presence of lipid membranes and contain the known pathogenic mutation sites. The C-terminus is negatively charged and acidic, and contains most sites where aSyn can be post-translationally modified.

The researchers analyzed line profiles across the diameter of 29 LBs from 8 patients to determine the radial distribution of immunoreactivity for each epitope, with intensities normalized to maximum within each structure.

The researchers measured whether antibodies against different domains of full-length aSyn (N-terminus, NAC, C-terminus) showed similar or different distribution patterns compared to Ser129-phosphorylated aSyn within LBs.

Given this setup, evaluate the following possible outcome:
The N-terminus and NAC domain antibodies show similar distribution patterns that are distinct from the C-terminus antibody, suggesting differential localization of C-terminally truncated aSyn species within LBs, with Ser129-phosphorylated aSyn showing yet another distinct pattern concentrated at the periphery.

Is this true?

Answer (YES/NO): NO